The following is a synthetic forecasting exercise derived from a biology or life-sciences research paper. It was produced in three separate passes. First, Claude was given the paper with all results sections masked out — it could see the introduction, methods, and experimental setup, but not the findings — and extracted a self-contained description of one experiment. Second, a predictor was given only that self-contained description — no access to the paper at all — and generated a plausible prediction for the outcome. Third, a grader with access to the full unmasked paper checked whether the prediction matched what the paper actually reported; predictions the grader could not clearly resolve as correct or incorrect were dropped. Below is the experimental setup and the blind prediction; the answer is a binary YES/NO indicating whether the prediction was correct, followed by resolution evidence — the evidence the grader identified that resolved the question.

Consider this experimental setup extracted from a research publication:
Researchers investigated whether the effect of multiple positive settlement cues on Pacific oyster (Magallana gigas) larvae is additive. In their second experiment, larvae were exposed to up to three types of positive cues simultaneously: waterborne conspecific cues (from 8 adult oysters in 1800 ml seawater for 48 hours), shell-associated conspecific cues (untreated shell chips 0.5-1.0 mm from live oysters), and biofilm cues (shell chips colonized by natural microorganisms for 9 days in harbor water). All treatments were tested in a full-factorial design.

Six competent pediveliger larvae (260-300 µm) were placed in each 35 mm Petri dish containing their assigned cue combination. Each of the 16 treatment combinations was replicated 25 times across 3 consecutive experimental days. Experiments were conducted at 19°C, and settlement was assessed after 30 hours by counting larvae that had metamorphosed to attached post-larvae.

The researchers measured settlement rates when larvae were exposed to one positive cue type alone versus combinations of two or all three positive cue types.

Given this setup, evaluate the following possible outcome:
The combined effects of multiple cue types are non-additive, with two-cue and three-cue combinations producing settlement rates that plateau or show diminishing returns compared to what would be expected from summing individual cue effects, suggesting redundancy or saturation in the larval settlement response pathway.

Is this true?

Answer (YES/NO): NO